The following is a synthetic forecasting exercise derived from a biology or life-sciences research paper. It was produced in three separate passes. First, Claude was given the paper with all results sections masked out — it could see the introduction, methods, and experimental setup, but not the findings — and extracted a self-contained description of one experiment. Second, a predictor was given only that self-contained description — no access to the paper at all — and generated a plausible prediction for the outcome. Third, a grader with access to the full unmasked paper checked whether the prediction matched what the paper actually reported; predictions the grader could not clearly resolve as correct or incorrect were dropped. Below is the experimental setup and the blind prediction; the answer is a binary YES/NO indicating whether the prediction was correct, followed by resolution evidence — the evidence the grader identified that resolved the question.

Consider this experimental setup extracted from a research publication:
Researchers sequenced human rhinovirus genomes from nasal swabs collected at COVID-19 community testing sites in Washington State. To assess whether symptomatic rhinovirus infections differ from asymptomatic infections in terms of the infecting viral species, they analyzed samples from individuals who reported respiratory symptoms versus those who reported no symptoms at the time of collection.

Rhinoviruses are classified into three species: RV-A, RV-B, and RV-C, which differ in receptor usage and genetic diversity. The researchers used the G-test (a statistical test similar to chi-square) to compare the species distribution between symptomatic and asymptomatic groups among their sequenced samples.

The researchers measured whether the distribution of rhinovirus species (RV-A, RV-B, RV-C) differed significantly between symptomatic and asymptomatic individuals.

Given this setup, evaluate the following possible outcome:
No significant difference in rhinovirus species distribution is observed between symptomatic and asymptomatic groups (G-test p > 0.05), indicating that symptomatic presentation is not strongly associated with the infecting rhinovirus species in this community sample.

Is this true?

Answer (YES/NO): YES